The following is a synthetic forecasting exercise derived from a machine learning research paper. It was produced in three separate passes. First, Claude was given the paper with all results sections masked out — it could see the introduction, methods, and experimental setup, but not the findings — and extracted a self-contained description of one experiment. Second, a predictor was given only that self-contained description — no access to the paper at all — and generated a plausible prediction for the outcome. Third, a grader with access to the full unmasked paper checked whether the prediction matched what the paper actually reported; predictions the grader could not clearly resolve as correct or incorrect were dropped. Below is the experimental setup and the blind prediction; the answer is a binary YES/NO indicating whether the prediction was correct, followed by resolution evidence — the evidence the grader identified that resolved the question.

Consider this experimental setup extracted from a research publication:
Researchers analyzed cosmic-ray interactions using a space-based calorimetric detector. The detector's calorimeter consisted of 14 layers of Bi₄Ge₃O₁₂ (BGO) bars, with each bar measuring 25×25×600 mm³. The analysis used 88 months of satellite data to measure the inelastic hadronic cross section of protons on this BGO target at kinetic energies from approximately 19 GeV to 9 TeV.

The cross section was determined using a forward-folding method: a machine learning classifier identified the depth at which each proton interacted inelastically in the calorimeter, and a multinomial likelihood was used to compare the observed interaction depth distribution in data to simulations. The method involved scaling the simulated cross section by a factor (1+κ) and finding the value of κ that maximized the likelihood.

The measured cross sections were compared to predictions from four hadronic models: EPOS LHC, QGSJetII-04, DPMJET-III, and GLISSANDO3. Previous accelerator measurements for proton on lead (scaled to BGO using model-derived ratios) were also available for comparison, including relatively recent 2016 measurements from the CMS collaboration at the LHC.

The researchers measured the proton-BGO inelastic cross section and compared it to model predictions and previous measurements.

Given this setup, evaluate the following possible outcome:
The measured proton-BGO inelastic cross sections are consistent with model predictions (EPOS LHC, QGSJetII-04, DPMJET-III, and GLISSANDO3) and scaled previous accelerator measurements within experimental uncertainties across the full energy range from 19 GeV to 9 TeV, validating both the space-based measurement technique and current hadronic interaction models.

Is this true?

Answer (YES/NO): NO